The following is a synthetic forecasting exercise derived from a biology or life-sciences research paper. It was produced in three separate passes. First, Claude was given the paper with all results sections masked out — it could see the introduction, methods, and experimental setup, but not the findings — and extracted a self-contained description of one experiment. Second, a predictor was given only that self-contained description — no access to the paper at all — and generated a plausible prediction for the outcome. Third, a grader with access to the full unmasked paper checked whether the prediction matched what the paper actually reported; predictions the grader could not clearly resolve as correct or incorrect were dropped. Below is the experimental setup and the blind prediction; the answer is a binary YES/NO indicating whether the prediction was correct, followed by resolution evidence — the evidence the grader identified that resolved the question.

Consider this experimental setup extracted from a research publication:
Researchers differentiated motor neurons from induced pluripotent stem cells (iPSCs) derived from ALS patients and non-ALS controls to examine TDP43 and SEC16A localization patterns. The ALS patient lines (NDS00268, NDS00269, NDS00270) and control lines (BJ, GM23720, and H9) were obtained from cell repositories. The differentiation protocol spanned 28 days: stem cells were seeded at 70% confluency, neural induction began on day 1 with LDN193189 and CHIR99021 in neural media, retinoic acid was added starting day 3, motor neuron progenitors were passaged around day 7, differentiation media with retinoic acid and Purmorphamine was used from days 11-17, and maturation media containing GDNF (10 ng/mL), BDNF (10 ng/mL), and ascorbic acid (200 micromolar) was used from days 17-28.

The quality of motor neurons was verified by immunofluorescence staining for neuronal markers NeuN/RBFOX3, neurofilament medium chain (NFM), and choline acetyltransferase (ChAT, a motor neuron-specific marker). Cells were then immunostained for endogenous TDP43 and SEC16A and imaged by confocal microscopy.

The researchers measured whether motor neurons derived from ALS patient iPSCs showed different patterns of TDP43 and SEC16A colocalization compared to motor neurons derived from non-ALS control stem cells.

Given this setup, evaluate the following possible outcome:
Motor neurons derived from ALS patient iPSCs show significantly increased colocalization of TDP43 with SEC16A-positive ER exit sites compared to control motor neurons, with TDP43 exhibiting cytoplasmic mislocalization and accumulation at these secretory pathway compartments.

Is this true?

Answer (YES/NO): NO